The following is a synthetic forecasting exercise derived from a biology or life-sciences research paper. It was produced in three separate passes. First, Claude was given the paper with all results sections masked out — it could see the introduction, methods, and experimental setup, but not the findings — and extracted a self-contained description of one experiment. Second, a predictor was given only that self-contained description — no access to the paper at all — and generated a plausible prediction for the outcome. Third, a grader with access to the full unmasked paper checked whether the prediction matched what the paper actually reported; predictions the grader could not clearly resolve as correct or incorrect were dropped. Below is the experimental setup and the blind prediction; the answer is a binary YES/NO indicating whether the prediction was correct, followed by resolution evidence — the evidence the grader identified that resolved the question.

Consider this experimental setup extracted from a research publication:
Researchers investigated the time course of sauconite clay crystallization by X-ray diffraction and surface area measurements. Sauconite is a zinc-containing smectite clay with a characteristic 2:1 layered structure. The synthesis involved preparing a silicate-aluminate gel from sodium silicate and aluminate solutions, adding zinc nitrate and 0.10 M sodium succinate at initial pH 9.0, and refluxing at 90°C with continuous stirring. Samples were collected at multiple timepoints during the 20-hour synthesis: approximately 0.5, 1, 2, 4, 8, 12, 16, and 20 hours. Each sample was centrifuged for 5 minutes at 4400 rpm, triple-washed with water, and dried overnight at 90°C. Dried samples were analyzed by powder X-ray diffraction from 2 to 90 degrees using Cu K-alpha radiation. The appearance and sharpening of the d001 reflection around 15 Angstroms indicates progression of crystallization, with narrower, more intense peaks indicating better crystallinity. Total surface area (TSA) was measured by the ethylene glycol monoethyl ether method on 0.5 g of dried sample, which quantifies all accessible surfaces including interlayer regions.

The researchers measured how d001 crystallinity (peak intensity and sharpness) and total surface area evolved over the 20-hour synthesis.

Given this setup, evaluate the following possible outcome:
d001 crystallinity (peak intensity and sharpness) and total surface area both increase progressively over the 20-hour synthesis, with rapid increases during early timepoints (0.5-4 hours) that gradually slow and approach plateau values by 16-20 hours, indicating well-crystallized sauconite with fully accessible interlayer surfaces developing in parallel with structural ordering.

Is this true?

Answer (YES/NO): NO